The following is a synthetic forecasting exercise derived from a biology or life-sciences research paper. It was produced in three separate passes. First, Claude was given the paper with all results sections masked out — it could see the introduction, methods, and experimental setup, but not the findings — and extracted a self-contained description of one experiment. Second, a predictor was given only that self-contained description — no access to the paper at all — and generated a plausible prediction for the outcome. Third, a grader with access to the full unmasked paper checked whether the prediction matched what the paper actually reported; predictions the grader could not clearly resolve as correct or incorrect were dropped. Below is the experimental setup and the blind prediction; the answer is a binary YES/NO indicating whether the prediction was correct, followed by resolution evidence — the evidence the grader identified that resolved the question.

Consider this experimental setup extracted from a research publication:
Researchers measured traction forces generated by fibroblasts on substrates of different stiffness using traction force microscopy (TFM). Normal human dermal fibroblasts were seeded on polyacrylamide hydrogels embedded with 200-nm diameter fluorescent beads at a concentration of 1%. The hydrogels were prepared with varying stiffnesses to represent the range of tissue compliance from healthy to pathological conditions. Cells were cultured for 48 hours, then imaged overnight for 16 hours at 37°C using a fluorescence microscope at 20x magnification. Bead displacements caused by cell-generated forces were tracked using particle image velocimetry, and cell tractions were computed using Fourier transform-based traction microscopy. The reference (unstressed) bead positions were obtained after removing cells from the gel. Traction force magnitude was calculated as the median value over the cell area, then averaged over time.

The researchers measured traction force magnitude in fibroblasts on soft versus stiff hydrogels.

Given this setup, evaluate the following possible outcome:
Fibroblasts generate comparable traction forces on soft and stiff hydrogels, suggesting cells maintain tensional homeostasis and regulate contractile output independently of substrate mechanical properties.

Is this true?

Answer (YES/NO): NO